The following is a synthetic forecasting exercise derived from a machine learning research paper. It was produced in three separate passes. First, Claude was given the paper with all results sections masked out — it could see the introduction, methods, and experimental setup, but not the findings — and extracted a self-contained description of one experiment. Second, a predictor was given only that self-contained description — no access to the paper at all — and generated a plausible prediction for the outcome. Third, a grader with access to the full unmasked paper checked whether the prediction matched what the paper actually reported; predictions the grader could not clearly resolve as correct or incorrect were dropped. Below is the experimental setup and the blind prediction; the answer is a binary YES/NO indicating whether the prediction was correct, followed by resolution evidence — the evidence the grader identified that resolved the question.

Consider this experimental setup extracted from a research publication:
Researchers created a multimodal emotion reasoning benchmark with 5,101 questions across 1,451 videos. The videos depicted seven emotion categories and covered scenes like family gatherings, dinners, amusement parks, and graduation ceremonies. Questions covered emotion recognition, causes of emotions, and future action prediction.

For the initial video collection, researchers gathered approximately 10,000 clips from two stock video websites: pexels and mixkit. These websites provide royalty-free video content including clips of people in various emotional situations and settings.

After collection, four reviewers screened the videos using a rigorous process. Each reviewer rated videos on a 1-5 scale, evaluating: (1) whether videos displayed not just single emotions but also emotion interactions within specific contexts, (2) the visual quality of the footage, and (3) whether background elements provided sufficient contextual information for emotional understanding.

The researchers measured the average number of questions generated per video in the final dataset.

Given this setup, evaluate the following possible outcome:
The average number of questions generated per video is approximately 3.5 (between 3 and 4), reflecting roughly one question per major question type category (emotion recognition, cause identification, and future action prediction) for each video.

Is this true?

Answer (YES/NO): NO